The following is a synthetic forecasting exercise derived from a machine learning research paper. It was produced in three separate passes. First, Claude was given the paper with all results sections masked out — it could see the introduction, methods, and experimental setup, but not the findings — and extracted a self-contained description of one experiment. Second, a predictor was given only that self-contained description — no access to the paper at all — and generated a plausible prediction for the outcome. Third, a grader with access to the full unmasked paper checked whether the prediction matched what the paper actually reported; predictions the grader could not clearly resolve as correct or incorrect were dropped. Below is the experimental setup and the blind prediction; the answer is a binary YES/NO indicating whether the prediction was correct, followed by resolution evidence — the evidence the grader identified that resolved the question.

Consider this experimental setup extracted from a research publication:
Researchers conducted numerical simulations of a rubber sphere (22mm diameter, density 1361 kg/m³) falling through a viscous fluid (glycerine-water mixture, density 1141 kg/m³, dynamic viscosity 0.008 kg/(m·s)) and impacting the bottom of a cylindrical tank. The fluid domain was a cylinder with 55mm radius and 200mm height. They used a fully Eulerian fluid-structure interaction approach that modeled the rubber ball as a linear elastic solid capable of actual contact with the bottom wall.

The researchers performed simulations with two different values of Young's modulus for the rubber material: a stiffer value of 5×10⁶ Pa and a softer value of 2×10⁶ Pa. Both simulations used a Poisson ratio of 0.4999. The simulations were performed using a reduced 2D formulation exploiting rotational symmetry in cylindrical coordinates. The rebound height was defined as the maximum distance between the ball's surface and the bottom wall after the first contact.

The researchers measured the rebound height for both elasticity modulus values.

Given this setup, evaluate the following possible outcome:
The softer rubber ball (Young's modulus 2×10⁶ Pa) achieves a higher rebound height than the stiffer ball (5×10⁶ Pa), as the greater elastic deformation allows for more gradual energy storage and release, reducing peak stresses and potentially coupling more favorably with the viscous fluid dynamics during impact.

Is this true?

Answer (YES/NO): YES